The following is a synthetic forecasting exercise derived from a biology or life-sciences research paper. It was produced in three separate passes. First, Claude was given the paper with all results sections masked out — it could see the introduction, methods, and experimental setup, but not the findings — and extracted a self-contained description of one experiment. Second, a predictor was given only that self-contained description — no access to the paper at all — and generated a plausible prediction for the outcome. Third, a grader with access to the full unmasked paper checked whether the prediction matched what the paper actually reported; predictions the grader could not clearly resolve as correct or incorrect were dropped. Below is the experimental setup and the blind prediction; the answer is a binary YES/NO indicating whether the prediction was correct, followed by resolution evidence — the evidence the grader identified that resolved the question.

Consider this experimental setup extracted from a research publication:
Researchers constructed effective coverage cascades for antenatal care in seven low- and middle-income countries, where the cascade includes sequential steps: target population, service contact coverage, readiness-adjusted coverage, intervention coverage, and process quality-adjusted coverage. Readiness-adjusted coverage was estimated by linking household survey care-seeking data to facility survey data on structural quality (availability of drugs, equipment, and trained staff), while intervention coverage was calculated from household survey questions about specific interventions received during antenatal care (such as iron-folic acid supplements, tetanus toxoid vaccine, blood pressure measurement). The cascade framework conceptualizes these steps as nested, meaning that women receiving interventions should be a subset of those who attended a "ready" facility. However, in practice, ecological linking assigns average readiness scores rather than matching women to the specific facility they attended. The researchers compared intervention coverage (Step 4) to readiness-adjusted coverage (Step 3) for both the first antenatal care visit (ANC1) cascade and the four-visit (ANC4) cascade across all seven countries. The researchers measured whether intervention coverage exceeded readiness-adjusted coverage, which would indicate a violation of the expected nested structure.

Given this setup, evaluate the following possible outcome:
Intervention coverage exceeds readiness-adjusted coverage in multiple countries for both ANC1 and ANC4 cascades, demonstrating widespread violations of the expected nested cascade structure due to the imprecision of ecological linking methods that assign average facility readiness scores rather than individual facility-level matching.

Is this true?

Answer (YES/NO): NO